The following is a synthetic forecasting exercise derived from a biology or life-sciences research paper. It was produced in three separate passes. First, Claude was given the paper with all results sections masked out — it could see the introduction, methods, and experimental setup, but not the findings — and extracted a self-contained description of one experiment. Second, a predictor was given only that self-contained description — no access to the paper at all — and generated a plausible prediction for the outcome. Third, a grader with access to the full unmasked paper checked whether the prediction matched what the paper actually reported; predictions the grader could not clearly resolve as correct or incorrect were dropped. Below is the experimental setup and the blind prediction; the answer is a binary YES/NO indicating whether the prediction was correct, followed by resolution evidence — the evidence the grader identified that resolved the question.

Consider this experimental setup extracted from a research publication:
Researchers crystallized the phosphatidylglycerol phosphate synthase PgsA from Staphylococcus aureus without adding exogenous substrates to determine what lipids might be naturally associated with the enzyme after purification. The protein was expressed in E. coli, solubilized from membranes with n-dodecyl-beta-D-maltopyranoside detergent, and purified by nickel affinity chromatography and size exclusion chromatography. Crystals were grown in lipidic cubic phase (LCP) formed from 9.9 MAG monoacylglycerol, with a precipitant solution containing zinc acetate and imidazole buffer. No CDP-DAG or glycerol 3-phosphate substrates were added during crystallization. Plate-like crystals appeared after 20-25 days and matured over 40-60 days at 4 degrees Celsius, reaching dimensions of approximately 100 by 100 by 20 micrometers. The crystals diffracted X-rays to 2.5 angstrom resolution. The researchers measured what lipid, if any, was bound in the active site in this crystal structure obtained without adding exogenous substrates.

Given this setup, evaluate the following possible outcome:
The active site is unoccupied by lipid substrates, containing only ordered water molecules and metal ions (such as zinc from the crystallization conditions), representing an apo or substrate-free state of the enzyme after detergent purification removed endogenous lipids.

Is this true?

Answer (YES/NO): NO